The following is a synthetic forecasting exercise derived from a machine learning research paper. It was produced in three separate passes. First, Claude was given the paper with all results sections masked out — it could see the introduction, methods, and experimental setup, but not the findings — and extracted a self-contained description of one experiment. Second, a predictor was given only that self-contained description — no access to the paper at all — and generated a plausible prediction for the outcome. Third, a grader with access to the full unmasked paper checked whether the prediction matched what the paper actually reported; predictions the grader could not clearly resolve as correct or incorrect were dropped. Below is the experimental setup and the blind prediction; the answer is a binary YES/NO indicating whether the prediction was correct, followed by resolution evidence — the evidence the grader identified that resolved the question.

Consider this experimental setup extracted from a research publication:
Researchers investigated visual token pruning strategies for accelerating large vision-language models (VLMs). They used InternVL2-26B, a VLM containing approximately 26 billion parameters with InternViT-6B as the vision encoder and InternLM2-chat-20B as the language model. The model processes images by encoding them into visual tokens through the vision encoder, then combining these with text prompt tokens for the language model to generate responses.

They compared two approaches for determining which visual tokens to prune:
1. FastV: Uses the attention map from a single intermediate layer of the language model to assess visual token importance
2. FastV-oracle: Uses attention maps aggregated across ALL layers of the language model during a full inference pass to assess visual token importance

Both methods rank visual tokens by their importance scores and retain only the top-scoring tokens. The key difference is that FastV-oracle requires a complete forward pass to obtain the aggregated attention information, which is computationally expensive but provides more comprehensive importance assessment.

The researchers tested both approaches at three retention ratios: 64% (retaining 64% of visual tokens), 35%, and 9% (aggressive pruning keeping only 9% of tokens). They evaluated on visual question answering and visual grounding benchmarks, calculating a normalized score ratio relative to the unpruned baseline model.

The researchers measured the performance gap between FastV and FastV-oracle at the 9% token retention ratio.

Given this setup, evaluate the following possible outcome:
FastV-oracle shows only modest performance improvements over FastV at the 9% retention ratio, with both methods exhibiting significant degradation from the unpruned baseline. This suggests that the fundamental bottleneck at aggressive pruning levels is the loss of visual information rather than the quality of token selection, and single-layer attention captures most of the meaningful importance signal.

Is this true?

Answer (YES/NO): NO